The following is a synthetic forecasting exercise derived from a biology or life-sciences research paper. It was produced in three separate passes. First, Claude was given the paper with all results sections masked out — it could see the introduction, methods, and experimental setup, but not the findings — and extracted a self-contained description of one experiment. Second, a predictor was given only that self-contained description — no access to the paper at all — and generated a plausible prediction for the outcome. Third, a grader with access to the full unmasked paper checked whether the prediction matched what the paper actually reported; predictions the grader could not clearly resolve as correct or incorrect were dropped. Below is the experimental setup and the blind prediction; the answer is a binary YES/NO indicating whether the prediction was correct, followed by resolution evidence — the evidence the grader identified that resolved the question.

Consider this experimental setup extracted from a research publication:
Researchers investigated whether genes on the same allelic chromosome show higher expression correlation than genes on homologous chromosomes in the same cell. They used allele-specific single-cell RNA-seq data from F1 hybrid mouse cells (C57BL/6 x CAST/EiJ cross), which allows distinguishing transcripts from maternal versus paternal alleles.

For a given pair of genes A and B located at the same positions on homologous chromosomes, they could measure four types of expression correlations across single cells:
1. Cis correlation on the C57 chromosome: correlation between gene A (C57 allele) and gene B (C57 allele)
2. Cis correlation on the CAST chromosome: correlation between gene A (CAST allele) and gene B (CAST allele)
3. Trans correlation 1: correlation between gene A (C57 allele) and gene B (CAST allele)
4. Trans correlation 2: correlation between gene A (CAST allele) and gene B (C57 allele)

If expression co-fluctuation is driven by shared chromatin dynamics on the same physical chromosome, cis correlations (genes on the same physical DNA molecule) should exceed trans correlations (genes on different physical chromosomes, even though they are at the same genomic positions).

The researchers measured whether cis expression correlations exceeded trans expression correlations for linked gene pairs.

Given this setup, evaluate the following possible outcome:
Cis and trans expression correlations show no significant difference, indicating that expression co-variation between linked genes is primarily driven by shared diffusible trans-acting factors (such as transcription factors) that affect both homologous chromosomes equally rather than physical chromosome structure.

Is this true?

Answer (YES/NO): NO